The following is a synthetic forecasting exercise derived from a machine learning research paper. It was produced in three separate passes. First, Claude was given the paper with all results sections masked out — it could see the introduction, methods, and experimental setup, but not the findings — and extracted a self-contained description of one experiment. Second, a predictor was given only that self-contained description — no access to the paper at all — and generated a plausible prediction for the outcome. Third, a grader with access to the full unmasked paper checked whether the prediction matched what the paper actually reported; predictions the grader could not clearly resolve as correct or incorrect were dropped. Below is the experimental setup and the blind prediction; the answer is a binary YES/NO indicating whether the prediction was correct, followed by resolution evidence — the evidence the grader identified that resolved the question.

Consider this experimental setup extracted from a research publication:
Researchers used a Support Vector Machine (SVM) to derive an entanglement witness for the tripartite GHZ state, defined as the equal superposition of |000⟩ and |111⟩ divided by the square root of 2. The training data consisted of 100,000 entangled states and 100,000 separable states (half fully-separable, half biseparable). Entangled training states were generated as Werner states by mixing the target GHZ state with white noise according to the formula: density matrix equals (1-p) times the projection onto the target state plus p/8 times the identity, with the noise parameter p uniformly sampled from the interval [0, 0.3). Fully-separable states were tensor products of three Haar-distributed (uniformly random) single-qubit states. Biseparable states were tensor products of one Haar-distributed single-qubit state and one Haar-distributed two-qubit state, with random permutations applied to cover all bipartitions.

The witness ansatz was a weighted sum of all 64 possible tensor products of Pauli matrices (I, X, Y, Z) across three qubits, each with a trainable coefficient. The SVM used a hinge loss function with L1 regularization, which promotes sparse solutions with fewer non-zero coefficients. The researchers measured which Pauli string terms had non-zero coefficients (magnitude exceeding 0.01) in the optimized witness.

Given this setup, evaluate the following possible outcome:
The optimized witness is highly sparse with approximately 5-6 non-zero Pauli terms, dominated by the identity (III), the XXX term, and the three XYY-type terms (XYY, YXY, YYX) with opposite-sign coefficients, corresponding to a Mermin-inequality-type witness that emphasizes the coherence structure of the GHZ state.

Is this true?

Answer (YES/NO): NO